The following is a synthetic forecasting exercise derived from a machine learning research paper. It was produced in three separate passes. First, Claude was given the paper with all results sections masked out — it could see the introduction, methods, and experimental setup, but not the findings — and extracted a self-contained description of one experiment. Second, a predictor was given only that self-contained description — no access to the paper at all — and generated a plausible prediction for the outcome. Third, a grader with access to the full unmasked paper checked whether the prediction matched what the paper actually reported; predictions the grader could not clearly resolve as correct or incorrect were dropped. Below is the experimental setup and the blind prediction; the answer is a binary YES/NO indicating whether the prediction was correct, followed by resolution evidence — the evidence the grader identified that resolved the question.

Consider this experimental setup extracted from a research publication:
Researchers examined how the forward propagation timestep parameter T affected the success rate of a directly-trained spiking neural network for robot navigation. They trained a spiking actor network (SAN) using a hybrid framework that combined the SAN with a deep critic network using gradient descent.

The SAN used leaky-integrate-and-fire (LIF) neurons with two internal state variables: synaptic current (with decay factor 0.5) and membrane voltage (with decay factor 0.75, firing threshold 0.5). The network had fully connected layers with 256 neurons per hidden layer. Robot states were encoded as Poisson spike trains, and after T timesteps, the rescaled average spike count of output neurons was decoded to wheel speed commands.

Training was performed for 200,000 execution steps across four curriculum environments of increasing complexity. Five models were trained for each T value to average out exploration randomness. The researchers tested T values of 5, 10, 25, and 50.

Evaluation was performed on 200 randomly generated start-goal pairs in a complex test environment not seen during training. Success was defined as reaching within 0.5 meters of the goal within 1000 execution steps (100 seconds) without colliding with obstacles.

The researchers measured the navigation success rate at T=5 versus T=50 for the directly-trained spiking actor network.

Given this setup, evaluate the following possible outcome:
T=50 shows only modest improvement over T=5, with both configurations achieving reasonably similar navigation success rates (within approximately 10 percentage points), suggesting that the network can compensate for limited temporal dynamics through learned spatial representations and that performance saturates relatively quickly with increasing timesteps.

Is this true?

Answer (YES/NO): YES